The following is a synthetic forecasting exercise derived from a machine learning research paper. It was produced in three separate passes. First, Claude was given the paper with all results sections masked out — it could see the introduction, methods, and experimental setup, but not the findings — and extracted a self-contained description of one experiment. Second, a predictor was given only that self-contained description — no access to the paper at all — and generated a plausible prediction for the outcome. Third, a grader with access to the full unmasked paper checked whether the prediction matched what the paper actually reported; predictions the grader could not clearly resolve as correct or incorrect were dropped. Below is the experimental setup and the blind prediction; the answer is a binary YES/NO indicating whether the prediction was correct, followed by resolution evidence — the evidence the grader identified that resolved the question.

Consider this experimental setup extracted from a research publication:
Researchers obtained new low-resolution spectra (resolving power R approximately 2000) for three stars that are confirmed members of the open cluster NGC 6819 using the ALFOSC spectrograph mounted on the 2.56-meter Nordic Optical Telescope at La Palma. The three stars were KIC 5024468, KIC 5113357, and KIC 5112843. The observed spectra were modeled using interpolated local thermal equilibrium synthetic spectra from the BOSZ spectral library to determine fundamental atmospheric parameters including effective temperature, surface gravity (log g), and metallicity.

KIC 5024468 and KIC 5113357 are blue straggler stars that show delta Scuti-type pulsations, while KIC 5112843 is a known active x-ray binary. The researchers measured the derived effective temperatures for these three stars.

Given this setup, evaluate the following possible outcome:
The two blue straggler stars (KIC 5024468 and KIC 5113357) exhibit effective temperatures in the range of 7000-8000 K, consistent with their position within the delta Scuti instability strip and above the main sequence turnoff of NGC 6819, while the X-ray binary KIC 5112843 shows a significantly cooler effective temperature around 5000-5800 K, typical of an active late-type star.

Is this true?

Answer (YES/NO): YES